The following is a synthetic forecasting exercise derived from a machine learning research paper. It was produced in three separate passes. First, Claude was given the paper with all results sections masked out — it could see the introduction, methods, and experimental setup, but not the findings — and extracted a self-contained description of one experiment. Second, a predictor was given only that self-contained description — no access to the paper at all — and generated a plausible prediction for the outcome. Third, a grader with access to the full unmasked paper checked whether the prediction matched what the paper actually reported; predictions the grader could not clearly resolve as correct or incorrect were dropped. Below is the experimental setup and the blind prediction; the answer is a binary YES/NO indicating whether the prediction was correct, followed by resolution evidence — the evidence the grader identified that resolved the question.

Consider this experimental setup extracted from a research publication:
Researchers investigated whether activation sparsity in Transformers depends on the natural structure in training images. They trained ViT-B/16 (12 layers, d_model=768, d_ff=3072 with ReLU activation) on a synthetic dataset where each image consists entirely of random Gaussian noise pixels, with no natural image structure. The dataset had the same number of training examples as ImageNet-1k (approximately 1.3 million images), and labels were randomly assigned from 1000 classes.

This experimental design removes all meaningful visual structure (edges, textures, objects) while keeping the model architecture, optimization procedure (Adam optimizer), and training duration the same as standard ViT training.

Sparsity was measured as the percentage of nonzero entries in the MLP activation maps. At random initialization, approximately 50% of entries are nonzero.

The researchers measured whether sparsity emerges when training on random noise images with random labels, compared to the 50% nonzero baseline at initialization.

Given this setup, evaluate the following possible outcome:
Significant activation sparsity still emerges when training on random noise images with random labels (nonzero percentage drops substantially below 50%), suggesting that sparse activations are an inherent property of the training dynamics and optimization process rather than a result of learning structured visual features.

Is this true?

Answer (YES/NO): YES